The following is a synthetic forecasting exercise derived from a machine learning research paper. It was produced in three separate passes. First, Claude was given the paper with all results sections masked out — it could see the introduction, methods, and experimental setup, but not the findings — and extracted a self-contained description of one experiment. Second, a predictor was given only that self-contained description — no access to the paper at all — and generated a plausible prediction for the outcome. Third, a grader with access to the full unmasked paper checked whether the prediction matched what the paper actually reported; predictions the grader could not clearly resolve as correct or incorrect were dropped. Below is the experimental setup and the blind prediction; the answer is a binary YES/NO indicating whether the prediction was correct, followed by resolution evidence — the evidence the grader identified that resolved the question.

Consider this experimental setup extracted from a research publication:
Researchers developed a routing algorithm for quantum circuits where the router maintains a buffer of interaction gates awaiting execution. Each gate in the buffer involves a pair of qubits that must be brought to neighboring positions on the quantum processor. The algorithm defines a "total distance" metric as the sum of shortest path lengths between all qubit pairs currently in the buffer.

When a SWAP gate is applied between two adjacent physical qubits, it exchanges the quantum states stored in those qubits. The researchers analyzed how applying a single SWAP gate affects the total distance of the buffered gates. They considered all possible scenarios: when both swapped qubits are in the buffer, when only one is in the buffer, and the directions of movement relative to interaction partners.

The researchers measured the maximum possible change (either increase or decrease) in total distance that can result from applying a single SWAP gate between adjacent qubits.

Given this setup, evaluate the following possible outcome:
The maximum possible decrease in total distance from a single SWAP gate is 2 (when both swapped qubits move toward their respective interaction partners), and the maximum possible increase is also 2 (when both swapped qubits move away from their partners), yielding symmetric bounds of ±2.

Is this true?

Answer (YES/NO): YES